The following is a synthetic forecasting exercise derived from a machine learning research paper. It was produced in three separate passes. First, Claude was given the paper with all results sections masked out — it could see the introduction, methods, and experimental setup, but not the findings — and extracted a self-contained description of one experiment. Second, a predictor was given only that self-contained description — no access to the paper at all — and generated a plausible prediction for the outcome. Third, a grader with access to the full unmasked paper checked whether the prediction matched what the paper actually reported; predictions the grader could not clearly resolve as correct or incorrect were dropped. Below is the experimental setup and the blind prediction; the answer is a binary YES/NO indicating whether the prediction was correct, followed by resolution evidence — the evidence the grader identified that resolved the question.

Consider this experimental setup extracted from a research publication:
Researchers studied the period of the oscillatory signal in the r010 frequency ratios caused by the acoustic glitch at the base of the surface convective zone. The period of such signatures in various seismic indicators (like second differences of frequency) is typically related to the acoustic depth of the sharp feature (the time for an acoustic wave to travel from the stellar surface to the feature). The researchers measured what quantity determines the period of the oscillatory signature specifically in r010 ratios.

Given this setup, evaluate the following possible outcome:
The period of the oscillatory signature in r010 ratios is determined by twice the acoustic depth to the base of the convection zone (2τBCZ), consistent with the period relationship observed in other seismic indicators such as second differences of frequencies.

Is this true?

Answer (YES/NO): NO